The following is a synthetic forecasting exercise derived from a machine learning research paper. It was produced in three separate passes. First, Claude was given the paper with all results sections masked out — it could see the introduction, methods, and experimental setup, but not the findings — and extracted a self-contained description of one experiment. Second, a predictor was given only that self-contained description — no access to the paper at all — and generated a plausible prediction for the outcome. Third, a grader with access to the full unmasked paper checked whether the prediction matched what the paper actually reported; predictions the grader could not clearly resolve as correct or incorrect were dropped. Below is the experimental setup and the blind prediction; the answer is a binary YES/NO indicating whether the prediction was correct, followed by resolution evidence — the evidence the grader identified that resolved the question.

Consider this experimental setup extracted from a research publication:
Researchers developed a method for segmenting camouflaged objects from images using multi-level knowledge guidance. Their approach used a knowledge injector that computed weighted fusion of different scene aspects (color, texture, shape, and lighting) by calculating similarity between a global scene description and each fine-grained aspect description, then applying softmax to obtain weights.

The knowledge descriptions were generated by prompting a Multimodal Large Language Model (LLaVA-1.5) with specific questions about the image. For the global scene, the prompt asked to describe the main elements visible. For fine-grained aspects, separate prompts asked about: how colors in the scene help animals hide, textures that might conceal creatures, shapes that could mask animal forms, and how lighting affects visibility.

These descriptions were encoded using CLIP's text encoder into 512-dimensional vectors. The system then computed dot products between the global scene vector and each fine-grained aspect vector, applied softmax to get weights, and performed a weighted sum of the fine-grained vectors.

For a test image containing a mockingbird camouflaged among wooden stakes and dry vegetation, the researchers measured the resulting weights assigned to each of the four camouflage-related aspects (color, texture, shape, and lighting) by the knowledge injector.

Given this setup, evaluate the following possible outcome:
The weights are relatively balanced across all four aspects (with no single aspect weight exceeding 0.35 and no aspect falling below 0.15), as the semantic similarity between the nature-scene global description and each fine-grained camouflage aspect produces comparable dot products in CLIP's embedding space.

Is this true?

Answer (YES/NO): YES